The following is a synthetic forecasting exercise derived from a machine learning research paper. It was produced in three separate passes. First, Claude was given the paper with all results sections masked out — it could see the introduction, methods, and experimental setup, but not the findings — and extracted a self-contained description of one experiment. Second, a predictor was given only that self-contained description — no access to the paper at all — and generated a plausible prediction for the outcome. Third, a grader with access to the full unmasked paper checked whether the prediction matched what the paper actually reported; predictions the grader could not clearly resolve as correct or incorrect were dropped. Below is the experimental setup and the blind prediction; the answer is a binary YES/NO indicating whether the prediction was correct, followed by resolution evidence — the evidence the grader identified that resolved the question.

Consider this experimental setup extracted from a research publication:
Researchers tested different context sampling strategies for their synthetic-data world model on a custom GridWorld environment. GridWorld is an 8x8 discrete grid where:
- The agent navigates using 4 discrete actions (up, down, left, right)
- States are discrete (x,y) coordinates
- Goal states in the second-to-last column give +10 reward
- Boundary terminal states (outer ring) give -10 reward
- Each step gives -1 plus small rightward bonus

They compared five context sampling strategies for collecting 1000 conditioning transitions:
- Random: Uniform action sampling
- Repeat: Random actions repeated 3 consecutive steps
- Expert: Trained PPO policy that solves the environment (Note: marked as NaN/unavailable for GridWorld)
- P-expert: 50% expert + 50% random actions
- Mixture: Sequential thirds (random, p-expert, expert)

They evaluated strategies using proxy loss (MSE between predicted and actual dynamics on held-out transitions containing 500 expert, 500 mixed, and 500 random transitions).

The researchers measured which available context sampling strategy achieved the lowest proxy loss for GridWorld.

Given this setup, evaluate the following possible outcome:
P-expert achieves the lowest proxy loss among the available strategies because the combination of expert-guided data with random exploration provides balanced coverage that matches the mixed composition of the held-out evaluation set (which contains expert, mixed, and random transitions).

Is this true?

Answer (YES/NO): NO